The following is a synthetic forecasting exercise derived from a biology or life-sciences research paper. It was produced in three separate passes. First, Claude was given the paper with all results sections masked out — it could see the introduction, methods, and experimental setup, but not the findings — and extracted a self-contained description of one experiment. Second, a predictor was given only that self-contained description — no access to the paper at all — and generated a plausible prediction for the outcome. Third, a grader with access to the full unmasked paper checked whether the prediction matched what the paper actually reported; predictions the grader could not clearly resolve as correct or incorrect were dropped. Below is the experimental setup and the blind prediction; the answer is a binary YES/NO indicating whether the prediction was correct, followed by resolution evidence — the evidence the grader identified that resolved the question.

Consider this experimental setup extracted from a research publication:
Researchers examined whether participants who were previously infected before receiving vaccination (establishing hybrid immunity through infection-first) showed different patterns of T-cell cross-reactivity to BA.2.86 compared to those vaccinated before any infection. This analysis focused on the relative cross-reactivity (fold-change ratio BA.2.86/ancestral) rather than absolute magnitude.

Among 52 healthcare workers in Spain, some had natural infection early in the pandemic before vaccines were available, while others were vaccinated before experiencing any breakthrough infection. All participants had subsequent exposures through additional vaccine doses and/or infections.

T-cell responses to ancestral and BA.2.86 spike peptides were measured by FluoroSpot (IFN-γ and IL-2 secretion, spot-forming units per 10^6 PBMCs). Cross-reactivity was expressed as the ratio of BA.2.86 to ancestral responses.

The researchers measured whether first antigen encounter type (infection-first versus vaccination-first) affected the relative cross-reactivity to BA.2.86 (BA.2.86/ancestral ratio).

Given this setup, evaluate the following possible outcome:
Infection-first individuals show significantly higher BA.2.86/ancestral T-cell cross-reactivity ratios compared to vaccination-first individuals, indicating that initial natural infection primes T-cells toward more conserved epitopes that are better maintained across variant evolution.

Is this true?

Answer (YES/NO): NO